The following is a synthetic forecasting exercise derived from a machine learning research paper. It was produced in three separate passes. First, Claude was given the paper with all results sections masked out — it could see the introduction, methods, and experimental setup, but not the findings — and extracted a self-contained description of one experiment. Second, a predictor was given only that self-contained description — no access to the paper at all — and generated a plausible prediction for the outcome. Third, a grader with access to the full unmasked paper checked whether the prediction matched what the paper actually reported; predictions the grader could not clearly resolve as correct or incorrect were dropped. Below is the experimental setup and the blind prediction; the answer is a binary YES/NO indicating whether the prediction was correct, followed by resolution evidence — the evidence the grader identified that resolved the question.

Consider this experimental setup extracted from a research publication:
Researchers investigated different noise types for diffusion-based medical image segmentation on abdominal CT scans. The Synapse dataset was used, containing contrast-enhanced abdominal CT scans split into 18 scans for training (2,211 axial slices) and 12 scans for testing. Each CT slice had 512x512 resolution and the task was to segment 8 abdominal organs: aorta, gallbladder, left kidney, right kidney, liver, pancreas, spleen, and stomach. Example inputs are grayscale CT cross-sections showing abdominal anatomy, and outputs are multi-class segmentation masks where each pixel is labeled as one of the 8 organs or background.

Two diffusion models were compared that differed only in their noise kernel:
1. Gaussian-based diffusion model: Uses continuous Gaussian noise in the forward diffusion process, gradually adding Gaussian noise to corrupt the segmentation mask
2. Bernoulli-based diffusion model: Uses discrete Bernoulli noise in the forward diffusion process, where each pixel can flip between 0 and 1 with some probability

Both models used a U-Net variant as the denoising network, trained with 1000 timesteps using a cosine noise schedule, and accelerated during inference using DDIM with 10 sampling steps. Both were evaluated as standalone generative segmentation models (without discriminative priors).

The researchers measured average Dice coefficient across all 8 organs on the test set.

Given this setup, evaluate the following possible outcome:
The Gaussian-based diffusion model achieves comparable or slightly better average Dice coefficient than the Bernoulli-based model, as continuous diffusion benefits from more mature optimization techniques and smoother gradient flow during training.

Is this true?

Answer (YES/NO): NO